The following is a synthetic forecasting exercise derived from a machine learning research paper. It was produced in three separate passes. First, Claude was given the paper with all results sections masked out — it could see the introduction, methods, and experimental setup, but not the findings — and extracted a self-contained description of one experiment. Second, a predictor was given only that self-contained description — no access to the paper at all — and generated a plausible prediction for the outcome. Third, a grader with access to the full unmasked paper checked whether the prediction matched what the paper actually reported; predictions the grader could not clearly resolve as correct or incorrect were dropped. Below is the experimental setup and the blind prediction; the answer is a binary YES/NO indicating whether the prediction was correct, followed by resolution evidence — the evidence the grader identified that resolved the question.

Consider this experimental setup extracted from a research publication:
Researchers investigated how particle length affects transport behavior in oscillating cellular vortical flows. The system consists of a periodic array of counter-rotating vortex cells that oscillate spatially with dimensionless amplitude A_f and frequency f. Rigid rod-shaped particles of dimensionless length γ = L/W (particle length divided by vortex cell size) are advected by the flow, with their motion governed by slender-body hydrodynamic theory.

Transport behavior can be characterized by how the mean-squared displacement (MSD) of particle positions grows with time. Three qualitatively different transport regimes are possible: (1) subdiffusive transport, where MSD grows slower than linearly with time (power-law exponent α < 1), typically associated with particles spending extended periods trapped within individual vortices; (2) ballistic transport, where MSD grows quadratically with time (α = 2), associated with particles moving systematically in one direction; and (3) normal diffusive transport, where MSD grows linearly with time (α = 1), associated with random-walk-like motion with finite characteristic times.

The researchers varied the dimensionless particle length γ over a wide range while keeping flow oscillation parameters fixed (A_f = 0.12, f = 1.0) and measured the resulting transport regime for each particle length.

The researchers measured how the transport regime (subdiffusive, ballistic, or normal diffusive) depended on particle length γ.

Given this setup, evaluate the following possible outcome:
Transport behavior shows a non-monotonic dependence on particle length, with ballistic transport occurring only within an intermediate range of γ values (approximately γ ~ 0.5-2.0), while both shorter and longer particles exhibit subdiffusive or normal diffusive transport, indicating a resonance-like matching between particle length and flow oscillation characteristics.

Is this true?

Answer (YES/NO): NO